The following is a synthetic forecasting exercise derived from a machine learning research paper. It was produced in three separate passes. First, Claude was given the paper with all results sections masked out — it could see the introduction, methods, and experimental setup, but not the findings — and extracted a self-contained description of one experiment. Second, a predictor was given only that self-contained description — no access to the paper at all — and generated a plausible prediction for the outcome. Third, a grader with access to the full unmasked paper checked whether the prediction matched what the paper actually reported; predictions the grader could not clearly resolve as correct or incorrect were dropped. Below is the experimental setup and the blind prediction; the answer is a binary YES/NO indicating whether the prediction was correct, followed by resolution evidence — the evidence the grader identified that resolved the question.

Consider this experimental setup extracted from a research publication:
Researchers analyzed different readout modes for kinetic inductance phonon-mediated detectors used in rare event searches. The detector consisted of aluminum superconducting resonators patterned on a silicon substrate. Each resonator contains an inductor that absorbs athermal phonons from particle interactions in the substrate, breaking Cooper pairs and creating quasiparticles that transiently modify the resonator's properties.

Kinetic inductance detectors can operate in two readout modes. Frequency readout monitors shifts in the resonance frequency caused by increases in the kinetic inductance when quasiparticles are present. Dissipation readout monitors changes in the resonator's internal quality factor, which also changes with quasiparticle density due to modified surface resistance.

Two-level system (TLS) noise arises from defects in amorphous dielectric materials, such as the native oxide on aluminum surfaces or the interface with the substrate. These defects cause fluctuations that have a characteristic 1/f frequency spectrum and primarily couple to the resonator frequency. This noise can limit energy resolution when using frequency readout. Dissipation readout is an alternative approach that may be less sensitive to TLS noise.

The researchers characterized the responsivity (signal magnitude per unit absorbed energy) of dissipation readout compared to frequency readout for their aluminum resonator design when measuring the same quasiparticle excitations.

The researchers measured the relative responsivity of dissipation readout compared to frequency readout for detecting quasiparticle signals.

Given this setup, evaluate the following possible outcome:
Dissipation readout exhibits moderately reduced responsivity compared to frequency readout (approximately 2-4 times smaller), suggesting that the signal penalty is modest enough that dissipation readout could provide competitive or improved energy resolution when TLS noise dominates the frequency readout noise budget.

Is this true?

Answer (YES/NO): YES